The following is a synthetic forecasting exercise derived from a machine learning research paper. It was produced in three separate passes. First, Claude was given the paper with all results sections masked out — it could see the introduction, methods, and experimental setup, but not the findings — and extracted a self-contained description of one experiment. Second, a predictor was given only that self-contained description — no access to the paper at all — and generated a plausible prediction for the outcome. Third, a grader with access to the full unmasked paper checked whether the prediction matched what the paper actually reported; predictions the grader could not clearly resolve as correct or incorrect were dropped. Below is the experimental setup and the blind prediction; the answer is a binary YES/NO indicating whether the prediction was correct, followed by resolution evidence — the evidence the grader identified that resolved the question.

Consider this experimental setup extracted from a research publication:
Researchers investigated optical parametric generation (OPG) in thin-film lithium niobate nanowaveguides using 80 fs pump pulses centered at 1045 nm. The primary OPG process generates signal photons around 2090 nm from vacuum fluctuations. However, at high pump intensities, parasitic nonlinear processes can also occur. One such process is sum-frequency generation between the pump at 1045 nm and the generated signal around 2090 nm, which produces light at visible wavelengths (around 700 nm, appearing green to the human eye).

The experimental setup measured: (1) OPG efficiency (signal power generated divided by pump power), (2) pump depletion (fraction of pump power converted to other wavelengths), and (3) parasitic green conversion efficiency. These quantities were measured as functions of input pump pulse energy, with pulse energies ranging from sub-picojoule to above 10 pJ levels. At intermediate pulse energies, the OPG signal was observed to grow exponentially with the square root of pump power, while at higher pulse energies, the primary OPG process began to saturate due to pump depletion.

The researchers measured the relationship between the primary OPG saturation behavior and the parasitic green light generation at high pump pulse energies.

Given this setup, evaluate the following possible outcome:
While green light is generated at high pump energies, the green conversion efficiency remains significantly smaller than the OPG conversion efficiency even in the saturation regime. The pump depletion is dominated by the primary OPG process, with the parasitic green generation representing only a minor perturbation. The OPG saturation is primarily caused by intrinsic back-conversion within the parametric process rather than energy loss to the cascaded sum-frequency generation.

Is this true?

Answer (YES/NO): NO